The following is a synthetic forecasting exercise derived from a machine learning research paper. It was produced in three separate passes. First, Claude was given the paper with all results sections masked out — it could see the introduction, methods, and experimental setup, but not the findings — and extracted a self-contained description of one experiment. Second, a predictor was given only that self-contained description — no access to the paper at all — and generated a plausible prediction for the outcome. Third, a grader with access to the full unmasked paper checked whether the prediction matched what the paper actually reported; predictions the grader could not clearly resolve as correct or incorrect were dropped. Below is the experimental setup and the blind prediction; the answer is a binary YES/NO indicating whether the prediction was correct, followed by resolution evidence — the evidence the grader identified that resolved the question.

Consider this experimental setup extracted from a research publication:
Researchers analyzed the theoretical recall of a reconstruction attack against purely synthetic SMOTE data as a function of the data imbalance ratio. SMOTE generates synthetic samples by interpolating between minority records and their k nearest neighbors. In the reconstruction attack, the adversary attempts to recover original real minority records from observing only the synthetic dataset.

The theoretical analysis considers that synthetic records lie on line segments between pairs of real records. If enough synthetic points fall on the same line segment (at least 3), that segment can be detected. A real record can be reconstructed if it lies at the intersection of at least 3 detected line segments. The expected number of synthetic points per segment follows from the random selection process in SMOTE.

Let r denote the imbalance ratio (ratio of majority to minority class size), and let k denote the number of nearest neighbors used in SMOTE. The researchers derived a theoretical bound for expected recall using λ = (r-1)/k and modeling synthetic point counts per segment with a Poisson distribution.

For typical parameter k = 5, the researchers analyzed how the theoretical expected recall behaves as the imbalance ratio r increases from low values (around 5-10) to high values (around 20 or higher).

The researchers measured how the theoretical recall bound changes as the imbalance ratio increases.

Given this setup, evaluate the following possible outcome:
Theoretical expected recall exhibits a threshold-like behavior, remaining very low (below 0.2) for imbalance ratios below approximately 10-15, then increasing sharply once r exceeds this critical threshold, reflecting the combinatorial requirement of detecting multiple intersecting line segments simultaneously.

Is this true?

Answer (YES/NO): NO